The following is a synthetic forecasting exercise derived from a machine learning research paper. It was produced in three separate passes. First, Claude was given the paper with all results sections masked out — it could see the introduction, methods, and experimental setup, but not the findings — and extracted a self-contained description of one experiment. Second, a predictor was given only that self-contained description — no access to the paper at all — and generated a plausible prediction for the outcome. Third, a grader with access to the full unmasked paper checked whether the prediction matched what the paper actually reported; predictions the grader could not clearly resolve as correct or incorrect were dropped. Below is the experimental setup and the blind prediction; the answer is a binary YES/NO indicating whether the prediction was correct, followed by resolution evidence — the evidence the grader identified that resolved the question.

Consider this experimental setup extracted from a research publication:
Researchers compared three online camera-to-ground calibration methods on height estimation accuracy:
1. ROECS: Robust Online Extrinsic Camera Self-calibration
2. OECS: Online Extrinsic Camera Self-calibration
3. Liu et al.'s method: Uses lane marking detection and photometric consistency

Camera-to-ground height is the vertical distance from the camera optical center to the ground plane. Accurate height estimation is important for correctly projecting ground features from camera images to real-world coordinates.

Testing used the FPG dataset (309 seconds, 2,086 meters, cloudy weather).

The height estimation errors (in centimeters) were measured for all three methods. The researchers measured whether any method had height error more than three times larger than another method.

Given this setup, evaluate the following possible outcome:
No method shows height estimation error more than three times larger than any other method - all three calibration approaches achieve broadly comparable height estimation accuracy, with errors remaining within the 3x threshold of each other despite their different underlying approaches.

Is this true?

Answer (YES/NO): NO